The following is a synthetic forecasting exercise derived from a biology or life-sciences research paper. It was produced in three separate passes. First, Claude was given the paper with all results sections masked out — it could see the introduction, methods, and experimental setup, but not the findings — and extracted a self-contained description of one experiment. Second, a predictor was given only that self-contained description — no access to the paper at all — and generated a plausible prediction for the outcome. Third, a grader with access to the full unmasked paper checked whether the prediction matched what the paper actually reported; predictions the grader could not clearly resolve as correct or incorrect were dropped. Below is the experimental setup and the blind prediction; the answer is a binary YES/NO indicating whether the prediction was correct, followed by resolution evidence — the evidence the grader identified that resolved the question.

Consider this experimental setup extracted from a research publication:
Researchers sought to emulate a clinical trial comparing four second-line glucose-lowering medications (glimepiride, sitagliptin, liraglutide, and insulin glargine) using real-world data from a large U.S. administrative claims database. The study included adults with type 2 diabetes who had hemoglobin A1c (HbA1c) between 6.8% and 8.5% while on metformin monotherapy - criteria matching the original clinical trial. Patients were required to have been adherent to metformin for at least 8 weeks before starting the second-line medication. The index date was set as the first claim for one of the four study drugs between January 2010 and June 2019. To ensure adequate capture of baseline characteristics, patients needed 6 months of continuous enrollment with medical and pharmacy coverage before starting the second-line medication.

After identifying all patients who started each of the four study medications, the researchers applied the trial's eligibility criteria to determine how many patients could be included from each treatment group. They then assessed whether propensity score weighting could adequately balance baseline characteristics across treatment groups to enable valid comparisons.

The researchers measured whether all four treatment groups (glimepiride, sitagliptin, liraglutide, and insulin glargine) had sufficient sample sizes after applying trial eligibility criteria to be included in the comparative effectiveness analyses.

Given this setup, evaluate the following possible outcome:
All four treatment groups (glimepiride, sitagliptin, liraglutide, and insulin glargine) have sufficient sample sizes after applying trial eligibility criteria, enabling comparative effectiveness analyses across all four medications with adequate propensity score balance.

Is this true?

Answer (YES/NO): NO